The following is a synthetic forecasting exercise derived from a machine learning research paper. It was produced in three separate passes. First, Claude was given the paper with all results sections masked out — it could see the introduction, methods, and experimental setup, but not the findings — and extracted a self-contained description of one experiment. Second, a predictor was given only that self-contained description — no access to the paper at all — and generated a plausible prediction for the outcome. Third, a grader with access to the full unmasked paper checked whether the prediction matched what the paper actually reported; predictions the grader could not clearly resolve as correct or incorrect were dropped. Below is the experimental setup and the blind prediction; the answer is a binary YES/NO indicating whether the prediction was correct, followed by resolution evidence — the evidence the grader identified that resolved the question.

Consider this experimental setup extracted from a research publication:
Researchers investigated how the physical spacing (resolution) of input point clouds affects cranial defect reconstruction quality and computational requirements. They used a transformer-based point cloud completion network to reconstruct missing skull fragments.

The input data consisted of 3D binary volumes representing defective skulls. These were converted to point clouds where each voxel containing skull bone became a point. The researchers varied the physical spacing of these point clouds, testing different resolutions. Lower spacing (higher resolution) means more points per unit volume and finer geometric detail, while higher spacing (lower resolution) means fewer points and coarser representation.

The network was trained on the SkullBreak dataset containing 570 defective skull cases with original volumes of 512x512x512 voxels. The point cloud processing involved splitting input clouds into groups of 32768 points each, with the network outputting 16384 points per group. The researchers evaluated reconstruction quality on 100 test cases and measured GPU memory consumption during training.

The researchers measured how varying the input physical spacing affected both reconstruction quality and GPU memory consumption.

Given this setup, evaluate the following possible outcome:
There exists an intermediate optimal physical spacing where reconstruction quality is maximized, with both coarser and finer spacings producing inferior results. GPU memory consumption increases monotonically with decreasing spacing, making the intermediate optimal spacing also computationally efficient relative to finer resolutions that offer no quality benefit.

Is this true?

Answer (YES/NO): NO